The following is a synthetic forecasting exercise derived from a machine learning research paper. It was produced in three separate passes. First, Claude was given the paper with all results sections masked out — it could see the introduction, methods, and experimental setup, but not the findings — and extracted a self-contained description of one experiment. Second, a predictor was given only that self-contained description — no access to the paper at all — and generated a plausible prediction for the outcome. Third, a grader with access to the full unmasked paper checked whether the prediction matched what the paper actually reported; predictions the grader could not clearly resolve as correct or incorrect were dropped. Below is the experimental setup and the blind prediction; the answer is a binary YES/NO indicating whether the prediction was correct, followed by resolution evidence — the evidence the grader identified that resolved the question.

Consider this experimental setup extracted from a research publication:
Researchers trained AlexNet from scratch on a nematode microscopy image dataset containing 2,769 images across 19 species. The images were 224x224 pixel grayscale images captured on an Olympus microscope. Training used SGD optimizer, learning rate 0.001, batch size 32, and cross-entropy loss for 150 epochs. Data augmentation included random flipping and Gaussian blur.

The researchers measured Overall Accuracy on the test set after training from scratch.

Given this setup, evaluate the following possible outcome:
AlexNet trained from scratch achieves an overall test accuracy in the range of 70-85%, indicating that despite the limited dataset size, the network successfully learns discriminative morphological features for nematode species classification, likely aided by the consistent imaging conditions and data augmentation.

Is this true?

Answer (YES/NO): NO